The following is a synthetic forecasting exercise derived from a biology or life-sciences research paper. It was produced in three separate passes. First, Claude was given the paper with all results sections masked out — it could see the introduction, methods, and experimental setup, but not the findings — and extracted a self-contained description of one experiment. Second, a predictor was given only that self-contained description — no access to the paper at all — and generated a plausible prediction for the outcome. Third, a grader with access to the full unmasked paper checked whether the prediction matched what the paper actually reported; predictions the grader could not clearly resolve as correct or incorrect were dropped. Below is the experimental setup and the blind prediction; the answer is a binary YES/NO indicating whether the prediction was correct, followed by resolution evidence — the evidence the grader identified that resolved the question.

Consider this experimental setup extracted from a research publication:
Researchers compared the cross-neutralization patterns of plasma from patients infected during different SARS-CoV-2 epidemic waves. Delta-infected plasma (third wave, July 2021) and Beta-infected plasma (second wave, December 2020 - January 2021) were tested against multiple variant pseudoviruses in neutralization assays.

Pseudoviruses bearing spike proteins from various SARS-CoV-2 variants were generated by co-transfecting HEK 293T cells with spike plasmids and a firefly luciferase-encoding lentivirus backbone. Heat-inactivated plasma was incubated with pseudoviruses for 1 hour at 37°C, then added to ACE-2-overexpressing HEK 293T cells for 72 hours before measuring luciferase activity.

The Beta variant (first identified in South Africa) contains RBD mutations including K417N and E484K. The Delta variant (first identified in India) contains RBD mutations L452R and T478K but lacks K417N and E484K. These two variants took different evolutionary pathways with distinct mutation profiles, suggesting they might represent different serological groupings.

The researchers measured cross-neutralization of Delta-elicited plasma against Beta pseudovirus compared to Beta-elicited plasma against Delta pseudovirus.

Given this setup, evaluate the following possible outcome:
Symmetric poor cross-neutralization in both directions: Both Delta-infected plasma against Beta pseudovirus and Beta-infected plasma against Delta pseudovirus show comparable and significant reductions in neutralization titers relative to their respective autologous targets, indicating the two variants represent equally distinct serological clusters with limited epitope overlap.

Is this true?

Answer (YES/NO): NO